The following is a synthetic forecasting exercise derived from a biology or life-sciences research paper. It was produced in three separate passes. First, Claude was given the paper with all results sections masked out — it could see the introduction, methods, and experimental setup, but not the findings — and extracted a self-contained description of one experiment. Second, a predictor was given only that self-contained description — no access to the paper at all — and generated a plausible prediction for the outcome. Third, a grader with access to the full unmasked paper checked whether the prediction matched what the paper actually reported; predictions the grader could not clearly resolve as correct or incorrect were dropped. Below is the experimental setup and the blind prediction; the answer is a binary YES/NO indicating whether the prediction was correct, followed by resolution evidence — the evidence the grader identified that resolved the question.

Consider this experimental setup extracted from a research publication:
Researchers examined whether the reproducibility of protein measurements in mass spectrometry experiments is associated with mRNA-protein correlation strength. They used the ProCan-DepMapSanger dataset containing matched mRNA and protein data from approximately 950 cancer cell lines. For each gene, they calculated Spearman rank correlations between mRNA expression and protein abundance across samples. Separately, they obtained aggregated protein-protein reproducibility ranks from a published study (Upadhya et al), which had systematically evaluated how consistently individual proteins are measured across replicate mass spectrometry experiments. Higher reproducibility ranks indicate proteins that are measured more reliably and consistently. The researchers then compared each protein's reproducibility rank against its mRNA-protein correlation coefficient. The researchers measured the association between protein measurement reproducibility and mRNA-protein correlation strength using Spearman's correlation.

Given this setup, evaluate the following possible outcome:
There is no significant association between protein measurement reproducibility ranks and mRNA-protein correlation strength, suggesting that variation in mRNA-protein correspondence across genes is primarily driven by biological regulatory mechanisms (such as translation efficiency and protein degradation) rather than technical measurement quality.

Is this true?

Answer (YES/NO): NO